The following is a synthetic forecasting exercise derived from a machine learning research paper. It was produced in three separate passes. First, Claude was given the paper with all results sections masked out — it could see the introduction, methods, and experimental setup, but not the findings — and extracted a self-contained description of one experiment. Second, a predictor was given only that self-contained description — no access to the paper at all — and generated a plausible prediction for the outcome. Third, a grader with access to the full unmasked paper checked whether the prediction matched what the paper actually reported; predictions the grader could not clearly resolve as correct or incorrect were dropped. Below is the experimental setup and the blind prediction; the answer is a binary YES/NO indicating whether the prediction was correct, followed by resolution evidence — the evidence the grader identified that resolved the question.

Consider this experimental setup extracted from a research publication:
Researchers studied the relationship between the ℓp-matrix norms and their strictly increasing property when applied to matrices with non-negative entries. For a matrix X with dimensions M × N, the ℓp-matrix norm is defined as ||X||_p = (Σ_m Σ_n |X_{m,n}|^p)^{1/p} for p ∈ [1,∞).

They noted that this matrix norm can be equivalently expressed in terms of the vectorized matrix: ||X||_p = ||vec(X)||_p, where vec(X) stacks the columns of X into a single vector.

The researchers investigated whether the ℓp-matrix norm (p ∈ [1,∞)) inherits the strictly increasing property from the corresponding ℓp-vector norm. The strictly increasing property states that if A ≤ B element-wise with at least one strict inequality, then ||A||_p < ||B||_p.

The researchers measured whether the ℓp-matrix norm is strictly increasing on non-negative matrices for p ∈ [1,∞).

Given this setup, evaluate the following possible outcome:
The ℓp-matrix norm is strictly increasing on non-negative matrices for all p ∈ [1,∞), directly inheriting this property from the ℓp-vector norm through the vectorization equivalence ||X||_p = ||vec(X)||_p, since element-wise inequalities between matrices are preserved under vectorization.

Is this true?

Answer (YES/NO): YES